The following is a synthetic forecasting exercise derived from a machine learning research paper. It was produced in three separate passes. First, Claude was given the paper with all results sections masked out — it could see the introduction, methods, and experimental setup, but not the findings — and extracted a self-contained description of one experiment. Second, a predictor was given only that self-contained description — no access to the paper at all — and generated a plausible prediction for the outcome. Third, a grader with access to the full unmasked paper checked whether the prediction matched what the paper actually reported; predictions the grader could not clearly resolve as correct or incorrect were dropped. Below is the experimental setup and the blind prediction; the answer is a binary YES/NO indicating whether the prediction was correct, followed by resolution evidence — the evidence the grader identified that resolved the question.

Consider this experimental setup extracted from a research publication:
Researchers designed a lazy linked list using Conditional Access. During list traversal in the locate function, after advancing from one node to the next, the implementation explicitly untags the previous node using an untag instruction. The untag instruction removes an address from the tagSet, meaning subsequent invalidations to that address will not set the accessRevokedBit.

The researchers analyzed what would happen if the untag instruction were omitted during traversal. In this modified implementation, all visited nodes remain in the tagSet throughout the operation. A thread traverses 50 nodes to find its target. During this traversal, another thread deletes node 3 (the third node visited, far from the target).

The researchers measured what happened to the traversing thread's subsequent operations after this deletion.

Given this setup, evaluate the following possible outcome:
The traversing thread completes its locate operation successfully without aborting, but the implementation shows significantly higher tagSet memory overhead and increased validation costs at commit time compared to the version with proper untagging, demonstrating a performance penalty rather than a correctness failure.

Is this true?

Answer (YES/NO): NO